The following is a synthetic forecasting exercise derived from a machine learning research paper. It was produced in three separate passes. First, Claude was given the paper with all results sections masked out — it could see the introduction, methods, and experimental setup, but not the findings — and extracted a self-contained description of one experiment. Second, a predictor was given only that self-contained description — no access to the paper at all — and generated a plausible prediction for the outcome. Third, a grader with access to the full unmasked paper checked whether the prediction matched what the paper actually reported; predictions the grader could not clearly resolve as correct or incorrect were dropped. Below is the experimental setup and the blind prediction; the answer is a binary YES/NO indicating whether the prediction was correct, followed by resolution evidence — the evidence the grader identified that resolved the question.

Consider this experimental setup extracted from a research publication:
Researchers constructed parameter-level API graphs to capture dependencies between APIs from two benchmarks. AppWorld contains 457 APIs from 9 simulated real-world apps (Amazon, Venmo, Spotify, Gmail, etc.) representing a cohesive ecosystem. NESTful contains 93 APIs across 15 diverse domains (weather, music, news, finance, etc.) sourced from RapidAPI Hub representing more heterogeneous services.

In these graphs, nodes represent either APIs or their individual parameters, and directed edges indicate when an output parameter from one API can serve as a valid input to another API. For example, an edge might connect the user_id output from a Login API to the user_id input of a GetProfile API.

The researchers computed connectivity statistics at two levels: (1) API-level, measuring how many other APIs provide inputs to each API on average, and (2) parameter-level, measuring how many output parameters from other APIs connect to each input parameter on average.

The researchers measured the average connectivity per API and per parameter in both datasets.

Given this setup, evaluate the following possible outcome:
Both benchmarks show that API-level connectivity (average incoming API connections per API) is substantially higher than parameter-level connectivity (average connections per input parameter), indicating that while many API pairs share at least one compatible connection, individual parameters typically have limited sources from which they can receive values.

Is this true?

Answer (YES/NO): NO